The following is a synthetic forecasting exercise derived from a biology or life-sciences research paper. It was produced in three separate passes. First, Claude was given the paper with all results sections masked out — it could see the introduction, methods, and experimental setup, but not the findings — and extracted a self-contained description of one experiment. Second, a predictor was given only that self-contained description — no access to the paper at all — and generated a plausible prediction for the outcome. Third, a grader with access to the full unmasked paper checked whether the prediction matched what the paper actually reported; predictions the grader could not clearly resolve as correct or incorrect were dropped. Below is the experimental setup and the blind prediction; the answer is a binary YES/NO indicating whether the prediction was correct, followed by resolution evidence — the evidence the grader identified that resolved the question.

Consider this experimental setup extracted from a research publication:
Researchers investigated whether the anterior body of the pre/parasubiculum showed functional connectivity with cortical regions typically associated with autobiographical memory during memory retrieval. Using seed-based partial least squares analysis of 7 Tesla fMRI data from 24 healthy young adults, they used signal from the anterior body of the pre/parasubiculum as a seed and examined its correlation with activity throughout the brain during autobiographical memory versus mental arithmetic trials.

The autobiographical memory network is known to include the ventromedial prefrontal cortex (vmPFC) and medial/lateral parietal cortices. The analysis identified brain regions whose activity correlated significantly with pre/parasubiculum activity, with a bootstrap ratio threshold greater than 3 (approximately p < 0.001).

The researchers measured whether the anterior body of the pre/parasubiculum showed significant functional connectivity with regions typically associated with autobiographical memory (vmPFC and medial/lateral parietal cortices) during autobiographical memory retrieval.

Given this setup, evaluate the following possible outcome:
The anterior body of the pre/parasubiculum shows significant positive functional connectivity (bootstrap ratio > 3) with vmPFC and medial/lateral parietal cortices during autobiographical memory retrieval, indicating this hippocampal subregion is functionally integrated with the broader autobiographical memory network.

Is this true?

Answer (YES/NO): YES